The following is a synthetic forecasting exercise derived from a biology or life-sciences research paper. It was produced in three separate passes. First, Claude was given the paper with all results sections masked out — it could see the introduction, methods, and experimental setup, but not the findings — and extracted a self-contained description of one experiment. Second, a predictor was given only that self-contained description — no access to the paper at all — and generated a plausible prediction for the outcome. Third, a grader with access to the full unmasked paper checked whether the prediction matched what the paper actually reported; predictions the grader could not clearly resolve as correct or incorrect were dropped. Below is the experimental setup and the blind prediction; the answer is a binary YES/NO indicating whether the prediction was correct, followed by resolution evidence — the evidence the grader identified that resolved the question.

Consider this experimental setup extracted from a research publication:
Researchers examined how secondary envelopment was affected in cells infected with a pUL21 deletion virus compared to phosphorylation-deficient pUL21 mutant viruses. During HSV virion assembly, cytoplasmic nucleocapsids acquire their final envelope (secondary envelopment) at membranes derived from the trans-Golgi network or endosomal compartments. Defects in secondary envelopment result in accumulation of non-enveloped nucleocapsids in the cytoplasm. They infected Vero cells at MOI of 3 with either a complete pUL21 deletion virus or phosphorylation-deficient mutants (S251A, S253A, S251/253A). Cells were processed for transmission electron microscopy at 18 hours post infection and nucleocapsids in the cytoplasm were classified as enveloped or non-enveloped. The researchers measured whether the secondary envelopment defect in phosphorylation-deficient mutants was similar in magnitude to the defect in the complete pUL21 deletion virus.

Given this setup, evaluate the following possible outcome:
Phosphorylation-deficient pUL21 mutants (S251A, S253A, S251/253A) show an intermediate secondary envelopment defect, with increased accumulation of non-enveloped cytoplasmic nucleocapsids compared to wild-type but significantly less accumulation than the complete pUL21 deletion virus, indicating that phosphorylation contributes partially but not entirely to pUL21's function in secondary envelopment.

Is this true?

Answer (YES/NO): NO